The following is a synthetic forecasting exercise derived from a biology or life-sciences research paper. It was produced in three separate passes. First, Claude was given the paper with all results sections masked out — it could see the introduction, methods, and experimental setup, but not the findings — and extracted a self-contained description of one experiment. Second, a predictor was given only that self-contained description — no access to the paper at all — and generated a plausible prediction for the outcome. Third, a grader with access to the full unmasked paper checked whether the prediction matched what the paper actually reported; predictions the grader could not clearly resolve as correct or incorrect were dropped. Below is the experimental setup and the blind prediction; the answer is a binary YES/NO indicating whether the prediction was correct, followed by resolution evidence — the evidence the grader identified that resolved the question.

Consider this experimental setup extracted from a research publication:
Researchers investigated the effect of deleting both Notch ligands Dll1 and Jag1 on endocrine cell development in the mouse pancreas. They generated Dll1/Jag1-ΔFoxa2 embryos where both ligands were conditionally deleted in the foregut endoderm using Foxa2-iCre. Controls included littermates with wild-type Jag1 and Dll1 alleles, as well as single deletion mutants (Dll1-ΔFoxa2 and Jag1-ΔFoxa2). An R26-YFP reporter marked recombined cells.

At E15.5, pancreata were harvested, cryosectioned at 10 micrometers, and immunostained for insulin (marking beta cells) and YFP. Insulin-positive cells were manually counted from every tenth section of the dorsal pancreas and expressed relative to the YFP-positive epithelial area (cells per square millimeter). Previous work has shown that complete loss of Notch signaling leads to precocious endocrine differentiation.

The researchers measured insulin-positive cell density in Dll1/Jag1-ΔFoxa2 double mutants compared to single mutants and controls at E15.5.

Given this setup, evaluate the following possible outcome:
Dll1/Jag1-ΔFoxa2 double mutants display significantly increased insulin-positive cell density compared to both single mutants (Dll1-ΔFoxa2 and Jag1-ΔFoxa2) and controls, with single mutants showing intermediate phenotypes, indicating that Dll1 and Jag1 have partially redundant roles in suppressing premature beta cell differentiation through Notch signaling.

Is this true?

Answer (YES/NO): NO